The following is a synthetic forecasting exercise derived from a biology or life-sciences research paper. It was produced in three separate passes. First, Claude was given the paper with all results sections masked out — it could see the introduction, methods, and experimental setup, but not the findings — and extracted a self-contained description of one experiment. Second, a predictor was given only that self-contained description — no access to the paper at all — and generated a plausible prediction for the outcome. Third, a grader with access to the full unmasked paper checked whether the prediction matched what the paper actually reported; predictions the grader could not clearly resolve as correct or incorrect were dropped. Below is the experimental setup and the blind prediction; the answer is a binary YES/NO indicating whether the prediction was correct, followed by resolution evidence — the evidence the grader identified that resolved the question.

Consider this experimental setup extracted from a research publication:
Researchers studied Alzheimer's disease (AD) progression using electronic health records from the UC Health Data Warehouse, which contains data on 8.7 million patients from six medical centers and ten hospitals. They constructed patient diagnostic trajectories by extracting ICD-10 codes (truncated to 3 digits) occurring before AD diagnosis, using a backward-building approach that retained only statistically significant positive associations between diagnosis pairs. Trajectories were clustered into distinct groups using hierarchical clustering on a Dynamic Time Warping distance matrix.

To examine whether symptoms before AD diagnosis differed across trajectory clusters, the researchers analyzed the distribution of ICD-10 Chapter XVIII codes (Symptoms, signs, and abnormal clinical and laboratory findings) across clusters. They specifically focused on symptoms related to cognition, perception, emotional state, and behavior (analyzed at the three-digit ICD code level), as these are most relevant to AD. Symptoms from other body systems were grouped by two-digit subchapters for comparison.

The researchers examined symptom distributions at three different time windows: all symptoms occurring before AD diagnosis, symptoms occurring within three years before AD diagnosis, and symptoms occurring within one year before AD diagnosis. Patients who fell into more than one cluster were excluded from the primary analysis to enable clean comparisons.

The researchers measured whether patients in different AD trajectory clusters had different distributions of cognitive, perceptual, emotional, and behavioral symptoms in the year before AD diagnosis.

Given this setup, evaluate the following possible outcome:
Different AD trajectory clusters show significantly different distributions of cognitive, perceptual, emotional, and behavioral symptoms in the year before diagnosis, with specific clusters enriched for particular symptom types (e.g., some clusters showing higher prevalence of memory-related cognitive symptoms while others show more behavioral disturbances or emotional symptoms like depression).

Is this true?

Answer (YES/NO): NO